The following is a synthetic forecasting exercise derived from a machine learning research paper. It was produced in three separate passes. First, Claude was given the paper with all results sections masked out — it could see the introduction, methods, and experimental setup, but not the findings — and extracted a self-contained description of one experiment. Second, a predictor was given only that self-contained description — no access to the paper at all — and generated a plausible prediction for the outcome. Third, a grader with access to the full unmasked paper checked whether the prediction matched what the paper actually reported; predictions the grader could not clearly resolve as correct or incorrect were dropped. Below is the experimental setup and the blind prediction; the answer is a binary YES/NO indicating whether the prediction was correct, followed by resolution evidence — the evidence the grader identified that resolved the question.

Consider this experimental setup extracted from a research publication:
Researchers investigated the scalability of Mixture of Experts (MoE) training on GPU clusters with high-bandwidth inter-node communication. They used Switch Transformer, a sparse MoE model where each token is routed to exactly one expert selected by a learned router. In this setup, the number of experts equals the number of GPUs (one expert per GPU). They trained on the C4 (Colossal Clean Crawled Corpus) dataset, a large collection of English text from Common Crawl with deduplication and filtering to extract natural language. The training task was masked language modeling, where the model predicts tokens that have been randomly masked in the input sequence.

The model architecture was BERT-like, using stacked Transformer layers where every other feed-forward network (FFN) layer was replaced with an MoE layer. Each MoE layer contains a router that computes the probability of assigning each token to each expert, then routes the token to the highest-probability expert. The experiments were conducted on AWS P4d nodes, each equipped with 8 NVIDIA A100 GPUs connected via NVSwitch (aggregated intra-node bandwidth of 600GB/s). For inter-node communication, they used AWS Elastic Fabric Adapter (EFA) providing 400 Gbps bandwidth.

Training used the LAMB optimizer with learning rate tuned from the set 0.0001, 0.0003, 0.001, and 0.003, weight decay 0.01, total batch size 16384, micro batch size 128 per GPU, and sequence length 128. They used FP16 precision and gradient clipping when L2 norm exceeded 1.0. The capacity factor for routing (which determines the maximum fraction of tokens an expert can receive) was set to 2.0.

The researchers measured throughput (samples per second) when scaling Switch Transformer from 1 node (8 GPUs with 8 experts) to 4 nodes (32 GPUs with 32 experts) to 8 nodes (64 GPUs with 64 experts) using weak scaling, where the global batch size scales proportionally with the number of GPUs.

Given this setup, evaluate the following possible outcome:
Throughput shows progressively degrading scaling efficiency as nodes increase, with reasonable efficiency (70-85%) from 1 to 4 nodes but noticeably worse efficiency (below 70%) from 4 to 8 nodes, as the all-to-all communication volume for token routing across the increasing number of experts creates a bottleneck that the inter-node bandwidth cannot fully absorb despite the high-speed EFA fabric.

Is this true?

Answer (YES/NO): NO